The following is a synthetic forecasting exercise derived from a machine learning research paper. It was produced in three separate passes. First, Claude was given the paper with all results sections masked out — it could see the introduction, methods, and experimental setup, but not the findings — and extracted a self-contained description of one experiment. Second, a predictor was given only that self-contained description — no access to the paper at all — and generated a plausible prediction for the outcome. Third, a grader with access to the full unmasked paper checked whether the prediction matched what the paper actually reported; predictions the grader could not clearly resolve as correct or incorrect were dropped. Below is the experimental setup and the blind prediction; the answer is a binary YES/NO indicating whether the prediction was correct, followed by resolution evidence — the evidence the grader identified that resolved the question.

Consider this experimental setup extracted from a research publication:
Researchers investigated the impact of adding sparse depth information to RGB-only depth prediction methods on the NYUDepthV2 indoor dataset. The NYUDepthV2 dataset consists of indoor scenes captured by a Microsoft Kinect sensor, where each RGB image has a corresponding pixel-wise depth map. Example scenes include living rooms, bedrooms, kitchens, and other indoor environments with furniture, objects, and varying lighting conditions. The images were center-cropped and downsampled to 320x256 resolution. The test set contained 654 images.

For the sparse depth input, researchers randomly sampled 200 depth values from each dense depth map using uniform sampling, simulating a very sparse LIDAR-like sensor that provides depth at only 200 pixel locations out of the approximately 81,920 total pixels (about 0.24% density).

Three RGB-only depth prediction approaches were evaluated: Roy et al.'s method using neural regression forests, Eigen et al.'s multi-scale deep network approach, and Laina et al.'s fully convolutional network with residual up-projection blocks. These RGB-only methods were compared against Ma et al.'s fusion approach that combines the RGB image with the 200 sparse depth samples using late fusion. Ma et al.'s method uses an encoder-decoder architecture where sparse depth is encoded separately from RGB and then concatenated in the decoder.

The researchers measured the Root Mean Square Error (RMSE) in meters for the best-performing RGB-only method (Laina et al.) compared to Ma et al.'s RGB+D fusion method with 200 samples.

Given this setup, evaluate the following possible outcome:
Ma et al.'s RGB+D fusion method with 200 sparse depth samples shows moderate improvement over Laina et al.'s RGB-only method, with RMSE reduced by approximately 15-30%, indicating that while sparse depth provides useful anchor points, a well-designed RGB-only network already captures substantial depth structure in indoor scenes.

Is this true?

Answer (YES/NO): NO